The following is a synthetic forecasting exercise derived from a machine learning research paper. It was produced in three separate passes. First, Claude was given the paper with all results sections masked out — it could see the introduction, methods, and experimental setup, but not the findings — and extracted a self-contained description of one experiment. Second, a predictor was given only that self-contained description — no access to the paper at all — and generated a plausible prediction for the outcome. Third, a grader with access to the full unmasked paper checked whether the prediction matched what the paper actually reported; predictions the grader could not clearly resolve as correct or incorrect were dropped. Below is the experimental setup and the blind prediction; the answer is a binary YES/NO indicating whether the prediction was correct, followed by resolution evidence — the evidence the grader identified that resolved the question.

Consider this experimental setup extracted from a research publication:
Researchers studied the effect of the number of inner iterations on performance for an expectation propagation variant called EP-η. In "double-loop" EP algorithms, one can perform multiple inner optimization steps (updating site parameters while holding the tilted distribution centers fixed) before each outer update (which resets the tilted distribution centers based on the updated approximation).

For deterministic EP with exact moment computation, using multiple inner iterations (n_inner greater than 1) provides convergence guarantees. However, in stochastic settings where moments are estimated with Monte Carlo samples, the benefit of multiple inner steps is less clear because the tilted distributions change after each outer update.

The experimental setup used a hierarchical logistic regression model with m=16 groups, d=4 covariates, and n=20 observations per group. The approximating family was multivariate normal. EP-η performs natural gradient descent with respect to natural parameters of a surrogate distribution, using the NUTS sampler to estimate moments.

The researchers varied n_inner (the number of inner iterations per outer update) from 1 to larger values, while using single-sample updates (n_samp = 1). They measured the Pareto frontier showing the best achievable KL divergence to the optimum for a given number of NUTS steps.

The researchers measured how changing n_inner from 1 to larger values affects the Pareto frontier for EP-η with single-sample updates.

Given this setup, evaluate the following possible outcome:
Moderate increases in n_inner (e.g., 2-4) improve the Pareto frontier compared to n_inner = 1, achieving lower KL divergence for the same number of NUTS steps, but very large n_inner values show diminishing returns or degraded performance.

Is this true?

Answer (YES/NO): NO